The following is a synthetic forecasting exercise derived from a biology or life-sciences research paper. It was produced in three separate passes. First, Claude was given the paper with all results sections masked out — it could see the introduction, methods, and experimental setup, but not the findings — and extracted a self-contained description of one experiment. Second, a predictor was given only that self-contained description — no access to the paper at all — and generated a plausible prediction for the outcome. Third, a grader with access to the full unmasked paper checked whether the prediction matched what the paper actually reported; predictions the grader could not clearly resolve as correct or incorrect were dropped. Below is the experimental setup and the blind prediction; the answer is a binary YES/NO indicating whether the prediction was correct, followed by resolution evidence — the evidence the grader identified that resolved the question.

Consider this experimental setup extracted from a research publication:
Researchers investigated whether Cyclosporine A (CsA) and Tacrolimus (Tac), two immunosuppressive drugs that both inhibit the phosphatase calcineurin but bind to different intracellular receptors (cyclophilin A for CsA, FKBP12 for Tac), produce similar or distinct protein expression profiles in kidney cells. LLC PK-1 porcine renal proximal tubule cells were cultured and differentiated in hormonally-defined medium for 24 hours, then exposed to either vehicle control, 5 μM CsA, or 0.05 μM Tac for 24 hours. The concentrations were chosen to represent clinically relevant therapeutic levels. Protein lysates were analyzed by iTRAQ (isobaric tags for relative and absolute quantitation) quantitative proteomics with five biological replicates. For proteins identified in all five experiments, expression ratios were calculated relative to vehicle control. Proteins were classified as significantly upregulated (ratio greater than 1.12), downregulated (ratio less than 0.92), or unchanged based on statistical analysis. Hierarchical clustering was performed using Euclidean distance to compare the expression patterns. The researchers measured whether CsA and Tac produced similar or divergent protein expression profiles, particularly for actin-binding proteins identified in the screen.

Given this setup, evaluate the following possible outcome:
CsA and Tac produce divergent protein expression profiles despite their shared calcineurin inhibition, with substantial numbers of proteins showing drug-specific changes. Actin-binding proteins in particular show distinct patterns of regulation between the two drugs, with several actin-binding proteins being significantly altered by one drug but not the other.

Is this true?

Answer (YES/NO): YES